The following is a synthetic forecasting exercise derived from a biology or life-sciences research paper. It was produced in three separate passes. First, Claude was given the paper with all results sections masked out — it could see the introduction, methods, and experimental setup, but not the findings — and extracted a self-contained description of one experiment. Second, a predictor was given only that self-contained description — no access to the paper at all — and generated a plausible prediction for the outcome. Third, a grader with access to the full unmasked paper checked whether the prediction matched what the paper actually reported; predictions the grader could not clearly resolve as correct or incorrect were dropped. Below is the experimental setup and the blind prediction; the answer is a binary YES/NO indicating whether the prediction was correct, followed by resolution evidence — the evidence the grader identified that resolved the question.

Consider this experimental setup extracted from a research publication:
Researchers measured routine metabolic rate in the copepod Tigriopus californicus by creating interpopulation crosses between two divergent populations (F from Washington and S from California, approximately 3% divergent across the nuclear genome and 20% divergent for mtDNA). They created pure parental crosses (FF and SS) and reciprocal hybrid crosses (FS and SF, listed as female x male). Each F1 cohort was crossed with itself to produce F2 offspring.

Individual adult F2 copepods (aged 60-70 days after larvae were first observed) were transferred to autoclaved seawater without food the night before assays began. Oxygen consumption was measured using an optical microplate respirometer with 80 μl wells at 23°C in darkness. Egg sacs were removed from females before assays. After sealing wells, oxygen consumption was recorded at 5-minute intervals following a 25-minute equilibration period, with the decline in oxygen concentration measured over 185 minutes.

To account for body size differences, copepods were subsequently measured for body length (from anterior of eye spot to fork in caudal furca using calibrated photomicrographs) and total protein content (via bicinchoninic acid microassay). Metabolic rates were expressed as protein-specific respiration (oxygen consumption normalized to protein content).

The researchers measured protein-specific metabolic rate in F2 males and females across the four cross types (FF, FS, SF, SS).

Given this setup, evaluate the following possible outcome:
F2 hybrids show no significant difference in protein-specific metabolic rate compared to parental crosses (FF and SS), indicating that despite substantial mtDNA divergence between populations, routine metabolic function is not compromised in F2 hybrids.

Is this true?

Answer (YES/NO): NO